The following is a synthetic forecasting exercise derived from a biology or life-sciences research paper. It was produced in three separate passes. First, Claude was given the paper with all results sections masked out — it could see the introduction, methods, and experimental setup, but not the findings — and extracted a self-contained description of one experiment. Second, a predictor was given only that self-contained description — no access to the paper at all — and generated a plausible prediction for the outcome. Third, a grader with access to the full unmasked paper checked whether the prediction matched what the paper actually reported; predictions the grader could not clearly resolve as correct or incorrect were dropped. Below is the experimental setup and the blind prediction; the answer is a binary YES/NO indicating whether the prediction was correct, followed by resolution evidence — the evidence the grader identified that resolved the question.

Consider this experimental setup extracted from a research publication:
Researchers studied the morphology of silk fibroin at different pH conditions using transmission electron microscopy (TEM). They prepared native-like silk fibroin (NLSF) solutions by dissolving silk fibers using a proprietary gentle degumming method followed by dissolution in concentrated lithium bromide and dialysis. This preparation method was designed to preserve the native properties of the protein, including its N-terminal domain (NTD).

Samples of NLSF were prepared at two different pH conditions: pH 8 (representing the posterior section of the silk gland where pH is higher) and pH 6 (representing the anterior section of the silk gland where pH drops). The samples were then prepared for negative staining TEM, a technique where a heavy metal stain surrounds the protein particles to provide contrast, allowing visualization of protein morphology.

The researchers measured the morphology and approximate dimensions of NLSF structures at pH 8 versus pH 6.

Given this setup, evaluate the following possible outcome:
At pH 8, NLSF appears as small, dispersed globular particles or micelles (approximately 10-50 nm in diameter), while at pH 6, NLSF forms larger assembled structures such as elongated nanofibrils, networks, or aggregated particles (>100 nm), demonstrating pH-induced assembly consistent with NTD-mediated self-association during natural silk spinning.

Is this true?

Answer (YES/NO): NO